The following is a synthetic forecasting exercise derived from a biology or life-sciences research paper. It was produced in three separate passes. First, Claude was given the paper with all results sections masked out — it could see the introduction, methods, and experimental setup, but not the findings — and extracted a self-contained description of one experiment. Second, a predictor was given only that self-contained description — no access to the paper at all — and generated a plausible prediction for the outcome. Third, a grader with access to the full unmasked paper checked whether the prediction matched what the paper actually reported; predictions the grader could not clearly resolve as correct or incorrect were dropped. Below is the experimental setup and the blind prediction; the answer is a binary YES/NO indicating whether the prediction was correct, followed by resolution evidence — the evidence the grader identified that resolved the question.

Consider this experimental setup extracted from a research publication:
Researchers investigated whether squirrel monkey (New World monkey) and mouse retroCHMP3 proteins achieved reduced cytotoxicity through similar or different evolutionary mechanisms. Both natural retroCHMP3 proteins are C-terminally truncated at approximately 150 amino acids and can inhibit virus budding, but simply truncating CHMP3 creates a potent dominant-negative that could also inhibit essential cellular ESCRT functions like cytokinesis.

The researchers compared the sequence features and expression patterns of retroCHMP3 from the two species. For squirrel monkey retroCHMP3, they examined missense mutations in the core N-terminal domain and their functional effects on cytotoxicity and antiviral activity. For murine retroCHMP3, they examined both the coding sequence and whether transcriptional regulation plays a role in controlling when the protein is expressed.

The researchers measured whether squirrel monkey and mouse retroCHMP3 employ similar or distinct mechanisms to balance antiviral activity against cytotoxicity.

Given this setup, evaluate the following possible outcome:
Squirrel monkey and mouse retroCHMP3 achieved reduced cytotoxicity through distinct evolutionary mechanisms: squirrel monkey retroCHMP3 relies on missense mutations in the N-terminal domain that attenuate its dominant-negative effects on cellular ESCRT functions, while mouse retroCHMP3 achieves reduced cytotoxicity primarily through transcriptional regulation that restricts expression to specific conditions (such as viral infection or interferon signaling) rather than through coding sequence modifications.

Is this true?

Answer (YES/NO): YES